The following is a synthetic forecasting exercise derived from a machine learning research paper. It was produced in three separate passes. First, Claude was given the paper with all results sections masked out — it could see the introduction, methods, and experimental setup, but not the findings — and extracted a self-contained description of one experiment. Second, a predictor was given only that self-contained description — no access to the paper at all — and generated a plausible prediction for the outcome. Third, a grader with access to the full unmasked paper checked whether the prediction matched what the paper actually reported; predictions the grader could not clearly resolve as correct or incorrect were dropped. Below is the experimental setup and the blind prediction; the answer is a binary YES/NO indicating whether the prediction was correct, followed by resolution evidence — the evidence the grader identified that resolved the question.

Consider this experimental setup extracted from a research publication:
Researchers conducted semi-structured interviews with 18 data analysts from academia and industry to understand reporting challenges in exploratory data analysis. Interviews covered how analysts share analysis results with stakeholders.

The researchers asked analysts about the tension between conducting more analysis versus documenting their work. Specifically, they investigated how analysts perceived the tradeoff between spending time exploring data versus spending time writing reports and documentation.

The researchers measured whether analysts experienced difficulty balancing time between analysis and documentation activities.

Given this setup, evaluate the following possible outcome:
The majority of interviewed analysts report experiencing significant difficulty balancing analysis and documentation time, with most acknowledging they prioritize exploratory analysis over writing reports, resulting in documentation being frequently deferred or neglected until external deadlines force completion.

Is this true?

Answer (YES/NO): NO